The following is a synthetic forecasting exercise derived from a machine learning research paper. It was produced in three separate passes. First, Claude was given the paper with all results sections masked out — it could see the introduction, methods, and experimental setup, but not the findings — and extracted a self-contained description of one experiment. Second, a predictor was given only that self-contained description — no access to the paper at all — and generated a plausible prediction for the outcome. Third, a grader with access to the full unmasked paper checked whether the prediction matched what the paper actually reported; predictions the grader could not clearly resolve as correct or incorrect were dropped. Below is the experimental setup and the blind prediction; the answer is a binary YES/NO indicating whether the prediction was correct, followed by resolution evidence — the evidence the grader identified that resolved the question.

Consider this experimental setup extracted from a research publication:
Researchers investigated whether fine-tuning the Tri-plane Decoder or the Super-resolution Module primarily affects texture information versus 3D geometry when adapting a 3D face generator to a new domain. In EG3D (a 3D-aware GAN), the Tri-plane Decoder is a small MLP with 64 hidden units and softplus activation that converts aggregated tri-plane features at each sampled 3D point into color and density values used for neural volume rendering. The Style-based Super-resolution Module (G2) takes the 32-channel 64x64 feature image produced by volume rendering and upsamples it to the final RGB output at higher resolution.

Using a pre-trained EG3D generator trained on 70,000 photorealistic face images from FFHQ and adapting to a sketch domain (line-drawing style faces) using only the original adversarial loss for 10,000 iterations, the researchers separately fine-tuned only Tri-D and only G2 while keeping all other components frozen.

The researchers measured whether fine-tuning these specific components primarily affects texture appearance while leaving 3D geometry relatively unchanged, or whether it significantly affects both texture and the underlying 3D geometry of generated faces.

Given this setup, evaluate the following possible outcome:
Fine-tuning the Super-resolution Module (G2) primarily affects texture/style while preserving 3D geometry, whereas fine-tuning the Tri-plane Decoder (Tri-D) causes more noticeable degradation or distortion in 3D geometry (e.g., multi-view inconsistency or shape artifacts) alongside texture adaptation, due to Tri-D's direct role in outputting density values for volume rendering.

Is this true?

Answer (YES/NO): NO